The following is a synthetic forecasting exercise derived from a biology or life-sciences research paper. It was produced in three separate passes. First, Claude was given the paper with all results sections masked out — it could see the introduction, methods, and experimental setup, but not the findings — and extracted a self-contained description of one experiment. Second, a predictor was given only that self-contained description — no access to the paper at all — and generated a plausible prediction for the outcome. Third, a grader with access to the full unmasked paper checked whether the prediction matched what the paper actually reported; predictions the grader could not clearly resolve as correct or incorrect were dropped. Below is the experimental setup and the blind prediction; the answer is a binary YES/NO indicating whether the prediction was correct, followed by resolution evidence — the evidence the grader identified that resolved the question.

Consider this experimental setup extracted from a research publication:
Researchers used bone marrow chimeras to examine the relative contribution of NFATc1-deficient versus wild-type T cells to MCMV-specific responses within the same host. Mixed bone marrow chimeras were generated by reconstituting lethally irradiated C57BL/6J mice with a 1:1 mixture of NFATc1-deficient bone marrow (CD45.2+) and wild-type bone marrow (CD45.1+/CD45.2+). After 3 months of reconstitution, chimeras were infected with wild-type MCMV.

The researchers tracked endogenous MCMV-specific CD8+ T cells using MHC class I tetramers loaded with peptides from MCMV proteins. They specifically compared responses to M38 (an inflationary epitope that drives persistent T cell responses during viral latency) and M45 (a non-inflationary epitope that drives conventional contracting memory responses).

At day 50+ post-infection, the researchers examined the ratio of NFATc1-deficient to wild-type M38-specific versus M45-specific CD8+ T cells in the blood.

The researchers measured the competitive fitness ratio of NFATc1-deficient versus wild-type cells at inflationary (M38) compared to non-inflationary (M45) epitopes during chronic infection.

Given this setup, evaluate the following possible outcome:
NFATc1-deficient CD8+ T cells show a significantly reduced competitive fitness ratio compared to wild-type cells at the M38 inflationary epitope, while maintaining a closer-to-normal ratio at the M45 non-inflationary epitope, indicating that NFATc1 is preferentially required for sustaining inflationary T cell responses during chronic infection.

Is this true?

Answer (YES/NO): YES